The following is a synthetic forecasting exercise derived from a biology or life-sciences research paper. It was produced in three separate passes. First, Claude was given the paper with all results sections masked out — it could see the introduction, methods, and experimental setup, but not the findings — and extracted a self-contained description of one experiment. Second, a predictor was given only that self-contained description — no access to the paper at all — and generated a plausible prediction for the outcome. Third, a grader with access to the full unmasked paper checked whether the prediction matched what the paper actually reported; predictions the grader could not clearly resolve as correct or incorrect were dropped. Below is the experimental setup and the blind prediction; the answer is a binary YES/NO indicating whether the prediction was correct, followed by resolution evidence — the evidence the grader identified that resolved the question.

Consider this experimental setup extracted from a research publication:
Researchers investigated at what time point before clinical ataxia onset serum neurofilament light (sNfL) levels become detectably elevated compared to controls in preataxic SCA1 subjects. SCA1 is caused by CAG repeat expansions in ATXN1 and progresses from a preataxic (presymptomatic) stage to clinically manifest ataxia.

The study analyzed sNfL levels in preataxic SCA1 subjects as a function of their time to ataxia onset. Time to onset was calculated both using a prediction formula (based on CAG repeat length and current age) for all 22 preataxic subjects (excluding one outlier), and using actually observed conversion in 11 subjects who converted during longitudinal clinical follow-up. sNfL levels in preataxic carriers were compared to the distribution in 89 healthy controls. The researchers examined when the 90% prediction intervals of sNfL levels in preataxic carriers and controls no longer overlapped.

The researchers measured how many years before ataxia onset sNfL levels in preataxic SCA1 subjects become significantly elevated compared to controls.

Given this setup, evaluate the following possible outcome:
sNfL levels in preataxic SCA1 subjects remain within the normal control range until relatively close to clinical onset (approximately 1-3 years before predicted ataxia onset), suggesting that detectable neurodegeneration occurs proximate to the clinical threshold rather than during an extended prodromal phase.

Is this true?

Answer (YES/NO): NO